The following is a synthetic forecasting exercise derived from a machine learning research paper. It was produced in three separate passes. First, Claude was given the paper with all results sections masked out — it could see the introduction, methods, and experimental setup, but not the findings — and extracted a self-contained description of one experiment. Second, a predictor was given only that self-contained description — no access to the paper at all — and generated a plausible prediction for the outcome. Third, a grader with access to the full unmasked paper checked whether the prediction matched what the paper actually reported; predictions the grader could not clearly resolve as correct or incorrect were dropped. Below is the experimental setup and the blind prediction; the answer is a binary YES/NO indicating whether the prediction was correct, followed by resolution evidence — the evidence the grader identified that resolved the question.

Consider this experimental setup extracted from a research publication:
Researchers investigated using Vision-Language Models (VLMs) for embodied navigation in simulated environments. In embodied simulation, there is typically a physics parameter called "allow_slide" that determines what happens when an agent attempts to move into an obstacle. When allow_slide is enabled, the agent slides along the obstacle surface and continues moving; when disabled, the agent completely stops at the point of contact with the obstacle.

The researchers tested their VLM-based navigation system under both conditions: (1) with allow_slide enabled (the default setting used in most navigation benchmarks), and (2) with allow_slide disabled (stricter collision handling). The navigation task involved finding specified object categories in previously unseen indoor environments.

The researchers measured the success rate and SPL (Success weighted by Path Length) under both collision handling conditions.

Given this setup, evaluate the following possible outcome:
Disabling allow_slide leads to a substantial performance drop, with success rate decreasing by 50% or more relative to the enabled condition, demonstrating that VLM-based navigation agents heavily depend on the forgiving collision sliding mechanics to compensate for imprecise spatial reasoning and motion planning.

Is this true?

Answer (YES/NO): YES